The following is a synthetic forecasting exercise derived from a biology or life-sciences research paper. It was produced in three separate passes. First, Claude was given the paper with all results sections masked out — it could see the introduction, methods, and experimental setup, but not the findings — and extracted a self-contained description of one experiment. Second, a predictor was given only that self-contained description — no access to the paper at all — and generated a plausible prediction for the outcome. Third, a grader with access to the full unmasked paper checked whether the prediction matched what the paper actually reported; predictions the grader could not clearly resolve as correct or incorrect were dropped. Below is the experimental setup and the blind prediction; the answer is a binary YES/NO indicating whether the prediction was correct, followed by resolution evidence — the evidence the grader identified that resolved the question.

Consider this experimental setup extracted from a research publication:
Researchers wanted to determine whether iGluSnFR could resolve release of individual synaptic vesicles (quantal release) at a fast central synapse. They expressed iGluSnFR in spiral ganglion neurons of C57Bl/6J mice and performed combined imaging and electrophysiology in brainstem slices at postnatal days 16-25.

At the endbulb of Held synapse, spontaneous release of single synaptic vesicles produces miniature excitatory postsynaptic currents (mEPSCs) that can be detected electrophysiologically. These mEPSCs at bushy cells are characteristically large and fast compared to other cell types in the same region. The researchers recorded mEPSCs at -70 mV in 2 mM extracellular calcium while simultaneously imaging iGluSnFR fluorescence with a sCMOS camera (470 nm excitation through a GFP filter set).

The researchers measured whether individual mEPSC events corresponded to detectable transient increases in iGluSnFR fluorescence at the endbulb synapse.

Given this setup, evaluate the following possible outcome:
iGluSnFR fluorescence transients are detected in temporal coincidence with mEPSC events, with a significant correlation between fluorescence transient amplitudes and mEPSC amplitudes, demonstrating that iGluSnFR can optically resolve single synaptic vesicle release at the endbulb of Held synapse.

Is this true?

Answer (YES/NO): NO